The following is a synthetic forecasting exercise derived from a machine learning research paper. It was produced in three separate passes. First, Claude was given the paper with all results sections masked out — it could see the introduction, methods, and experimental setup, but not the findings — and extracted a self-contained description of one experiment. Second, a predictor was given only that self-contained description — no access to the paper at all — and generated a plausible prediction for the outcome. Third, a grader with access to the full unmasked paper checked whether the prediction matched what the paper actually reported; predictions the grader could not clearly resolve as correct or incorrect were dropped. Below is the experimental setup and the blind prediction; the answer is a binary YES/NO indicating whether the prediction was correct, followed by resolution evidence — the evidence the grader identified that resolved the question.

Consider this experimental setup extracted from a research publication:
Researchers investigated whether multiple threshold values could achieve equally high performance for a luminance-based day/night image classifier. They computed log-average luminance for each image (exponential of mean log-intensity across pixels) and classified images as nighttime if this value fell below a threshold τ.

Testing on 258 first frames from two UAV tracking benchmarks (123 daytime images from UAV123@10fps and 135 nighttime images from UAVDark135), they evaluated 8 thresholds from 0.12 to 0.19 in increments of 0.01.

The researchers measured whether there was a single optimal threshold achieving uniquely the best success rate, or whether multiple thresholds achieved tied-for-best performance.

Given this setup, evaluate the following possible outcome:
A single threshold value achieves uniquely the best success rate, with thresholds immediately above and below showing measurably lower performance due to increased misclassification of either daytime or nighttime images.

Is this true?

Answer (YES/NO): NO